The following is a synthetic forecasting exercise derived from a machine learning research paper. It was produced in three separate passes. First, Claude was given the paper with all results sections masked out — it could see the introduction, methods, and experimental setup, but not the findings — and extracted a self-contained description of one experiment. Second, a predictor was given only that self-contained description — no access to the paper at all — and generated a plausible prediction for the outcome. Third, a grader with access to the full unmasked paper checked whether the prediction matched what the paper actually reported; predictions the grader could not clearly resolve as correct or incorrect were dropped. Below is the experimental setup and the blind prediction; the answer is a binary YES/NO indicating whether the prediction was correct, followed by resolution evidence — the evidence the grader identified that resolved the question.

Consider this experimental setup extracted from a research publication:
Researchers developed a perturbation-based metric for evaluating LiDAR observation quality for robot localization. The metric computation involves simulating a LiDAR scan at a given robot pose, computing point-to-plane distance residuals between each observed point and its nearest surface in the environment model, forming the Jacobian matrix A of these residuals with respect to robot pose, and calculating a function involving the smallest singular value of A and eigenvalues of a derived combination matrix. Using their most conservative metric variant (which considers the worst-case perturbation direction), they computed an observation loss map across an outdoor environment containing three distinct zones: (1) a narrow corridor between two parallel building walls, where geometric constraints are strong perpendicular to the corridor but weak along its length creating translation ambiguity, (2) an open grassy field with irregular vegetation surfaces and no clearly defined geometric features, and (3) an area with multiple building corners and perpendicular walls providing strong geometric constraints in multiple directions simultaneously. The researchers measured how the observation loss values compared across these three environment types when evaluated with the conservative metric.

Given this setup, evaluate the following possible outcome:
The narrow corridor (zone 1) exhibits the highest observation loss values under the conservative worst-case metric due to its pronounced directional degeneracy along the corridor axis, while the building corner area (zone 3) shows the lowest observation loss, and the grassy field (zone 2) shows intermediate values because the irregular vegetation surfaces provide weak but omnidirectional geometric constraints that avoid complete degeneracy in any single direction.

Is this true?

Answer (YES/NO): YES